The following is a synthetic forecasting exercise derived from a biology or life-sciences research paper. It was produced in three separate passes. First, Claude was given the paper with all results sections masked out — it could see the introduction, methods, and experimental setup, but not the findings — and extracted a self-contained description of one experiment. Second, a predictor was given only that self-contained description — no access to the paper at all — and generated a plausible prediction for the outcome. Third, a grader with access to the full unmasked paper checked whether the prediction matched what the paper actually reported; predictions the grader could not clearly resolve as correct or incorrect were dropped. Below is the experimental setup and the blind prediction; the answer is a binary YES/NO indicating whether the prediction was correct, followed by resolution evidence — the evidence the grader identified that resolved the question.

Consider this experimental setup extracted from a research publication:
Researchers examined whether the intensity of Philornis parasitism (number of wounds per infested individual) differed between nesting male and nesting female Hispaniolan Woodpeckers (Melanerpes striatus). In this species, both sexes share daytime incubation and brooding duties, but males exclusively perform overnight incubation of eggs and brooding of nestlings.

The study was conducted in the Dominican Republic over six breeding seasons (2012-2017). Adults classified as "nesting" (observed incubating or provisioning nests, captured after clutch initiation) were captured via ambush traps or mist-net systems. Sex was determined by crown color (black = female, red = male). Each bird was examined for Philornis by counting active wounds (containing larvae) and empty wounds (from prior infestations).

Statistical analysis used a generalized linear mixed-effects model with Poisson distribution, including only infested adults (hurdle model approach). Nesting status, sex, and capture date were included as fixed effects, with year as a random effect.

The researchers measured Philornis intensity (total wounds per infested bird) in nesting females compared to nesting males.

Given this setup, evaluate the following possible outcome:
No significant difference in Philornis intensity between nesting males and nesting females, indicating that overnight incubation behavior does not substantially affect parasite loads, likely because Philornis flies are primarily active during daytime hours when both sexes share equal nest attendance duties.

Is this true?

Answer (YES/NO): YES